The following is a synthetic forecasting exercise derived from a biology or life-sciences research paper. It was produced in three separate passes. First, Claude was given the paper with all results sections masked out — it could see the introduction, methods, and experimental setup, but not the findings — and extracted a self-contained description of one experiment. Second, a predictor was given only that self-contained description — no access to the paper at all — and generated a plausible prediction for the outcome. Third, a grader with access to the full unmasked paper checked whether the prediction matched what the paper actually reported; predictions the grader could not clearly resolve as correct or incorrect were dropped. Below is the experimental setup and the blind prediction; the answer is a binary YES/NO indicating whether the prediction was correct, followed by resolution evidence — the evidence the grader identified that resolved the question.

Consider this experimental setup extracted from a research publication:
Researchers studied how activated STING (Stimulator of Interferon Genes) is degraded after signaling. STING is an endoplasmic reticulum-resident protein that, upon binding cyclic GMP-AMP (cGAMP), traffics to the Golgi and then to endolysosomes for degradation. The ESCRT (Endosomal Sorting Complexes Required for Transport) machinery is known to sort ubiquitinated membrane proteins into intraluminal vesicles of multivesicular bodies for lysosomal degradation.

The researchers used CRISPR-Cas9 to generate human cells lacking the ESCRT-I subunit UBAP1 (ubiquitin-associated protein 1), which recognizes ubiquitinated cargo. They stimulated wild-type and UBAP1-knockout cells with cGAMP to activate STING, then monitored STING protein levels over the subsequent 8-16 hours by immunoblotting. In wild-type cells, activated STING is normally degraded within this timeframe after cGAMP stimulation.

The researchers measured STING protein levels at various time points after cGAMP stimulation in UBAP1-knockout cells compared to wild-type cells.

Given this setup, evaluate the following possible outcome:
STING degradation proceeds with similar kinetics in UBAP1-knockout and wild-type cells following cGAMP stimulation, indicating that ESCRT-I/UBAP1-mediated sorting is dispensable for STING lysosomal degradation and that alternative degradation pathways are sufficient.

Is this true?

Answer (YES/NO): NO